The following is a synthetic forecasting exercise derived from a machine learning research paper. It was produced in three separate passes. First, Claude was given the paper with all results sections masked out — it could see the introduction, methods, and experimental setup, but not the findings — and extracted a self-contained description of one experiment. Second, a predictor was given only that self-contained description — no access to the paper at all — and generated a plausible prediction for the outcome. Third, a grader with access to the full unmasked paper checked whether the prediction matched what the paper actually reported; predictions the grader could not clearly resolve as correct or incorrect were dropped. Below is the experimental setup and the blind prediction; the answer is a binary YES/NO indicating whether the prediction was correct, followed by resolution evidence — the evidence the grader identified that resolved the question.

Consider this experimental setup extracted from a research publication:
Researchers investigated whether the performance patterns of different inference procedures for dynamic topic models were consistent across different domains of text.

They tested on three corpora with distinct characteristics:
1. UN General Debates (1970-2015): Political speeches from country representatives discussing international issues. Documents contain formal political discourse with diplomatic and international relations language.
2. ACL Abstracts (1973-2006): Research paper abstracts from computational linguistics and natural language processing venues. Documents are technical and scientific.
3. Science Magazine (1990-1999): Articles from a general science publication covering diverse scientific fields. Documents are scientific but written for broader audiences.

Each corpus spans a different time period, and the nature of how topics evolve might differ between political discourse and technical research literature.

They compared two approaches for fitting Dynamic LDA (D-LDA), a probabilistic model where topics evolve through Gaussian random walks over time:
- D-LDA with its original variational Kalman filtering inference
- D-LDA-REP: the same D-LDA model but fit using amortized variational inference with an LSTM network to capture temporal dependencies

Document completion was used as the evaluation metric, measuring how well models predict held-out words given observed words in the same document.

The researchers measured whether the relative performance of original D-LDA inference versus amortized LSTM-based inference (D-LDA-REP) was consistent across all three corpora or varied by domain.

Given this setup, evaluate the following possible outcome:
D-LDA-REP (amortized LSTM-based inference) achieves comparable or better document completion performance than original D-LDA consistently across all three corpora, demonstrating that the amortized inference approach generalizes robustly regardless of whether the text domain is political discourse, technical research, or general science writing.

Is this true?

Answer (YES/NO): NO